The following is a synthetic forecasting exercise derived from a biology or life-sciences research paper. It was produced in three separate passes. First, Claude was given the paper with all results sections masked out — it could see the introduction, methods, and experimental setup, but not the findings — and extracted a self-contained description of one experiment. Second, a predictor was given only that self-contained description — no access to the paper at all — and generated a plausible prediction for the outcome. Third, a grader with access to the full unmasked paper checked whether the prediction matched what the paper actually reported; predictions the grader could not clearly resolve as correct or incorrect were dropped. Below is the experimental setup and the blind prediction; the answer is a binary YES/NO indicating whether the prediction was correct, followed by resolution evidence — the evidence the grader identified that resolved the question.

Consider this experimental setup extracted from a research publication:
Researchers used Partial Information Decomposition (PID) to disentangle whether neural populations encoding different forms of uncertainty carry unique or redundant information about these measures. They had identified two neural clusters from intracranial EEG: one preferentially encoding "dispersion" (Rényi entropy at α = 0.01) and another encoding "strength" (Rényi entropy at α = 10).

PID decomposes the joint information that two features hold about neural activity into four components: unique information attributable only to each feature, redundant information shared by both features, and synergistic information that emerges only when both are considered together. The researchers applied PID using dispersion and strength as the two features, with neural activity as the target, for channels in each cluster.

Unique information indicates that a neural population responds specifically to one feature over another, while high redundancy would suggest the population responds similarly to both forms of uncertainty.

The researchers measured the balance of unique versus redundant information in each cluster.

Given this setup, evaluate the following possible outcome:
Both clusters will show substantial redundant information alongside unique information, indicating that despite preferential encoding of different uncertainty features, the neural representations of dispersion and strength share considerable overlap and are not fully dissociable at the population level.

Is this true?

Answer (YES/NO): NO